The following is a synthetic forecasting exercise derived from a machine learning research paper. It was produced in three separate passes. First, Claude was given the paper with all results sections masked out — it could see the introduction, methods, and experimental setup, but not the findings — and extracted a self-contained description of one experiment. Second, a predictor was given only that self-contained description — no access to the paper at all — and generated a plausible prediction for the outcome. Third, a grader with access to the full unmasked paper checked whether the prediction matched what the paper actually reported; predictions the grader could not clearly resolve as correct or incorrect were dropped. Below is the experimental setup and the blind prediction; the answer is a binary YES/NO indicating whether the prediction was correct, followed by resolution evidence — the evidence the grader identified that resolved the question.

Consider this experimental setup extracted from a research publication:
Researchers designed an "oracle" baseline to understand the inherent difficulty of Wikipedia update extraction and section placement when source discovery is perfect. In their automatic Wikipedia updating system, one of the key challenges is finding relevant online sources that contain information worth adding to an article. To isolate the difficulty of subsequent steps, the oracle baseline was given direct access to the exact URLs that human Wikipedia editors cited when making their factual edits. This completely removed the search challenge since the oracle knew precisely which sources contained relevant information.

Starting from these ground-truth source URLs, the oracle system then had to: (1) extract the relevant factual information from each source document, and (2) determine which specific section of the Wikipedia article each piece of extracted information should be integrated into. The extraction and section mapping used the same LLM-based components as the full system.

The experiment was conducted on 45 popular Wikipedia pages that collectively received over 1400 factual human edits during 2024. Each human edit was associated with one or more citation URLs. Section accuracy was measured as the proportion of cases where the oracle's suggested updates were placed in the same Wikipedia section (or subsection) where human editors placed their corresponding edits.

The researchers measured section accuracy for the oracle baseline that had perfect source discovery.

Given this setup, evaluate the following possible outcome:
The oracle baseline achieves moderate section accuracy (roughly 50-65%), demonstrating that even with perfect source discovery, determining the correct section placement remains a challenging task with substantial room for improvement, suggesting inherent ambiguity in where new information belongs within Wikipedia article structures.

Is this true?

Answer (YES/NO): NO